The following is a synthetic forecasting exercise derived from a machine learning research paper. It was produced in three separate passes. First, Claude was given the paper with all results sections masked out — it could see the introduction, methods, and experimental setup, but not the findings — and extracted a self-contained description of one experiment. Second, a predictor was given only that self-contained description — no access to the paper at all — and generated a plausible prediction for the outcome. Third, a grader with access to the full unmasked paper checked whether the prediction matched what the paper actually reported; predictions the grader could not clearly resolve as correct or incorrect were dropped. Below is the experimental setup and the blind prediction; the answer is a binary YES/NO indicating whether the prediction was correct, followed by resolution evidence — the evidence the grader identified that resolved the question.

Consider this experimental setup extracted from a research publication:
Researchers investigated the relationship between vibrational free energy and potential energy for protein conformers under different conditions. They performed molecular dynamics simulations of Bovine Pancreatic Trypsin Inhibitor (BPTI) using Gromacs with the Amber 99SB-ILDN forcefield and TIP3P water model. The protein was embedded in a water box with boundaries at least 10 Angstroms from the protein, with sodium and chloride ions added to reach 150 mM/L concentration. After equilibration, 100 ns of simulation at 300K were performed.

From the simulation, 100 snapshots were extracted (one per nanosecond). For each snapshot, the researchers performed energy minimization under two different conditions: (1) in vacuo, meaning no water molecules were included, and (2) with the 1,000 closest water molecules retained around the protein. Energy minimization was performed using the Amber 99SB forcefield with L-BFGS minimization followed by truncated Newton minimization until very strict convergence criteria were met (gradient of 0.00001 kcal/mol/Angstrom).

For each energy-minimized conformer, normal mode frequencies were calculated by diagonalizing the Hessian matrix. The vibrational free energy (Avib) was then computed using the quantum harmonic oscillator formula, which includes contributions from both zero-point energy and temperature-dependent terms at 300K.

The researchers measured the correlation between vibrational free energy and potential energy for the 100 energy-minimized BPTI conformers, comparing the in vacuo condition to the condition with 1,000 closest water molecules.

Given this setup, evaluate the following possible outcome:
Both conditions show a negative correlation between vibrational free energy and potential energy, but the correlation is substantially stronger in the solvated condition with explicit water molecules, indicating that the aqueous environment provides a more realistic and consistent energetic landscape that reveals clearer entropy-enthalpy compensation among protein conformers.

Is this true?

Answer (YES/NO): YES